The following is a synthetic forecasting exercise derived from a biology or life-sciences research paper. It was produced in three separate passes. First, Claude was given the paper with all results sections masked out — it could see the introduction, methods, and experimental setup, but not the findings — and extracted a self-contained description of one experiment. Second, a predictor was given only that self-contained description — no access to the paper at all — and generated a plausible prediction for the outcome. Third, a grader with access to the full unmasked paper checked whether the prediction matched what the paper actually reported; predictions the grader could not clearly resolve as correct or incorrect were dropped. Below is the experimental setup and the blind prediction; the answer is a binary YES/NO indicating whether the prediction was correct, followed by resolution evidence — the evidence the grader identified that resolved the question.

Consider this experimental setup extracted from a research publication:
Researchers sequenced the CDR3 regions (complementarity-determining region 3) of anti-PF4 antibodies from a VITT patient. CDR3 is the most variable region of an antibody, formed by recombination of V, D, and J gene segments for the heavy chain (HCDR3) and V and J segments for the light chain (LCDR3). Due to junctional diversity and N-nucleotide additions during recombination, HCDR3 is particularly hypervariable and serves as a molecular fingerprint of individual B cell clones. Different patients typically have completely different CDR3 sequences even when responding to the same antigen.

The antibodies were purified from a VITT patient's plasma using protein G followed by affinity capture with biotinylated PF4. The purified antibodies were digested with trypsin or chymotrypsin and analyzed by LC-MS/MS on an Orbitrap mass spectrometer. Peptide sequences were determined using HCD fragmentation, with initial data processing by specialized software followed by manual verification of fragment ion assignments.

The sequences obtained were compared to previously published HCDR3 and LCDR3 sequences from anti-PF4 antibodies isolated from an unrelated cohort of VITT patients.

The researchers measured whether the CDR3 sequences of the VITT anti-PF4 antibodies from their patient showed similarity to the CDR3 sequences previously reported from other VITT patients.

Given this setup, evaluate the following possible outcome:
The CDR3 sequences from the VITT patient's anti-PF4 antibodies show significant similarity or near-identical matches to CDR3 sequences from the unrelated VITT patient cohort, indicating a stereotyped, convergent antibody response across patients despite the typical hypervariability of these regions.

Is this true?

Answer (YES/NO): YES